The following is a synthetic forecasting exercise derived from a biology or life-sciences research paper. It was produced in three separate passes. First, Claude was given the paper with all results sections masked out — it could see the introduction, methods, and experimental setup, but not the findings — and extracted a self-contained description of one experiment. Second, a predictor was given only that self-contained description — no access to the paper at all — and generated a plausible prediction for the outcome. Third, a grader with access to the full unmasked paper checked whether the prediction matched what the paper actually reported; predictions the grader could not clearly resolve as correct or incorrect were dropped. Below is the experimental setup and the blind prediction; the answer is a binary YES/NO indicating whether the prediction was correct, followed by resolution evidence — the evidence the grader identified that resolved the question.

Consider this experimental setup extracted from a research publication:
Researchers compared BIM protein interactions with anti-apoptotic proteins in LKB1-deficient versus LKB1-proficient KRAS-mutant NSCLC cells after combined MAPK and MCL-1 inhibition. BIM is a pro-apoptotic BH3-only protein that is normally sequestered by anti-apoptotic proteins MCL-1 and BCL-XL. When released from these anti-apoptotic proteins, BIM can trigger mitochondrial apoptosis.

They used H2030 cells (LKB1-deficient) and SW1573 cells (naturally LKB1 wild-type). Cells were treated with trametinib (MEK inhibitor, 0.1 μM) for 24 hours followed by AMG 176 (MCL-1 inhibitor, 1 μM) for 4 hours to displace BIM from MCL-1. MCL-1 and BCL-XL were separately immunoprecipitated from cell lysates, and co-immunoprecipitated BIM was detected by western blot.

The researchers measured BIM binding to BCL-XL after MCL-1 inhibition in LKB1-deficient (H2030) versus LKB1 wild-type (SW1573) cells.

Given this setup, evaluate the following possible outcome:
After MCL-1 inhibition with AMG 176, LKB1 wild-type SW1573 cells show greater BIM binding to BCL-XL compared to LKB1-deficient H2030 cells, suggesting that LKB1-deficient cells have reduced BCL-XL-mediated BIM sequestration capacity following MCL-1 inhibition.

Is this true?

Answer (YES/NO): YES